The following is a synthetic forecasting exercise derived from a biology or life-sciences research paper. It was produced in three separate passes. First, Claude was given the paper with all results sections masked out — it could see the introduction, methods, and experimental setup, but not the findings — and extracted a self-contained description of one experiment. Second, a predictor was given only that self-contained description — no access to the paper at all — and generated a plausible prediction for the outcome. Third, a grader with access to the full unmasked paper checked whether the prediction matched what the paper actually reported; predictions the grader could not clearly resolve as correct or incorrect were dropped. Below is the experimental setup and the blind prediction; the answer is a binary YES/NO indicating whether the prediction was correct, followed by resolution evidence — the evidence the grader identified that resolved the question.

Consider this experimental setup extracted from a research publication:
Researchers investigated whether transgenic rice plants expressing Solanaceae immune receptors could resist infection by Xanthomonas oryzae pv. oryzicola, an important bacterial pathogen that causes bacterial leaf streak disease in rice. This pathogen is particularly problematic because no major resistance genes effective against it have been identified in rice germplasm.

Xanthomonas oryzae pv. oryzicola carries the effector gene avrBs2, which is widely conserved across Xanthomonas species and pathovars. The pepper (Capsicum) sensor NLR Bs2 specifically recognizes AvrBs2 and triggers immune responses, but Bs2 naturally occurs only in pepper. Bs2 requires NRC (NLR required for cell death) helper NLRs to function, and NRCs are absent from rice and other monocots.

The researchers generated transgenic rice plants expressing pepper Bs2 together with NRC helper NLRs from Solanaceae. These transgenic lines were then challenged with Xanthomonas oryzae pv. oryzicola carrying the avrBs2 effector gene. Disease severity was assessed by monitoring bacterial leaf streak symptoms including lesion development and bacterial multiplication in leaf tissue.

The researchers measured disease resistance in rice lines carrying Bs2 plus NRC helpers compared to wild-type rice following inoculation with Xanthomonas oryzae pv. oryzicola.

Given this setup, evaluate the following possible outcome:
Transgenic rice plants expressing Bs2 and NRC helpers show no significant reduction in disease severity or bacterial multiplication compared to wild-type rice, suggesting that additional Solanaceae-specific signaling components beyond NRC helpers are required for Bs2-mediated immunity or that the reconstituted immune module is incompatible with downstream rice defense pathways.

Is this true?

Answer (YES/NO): NO